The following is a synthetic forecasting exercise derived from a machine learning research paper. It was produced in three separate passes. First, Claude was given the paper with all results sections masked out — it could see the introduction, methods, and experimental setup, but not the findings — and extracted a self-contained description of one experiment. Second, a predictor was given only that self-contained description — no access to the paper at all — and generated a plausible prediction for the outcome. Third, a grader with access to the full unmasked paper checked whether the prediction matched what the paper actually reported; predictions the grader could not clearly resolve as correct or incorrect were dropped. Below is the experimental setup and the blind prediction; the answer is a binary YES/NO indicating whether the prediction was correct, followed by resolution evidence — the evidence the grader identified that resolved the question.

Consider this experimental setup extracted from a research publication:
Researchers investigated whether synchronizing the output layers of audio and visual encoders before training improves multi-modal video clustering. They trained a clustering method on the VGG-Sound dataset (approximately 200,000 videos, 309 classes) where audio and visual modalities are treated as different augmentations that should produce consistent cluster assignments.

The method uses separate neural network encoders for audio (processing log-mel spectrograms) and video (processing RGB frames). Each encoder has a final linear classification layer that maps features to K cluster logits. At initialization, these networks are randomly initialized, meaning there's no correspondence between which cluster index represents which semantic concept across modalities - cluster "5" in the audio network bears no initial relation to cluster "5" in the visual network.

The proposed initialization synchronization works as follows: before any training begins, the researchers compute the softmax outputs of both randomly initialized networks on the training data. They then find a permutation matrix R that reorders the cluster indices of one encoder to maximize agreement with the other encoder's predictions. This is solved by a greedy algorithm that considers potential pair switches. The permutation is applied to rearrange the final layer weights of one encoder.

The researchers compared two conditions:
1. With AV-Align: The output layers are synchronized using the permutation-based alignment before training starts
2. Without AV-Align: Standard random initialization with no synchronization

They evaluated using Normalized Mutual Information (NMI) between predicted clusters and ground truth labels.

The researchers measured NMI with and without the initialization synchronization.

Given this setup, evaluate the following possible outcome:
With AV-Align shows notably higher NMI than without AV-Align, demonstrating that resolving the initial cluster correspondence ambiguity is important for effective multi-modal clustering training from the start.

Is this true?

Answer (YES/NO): YES